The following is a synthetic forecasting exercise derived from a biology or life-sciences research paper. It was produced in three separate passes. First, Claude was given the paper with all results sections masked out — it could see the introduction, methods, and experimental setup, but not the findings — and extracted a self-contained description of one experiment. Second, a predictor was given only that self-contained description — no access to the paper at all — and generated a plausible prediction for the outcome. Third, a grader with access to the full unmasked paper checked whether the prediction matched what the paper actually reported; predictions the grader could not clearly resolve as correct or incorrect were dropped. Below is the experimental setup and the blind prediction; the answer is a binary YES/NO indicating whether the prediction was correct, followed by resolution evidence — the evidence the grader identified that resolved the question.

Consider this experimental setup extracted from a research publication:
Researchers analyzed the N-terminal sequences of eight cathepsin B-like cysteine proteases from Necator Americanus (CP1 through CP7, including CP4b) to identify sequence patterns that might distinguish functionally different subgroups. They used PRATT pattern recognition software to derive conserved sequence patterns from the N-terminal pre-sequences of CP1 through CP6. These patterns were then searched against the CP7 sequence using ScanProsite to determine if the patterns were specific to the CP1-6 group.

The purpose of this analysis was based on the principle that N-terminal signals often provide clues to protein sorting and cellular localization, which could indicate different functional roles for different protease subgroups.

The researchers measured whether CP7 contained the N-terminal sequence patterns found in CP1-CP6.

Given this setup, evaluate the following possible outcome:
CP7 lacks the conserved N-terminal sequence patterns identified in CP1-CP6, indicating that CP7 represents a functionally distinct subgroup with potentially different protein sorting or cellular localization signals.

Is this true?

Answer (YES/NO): YES